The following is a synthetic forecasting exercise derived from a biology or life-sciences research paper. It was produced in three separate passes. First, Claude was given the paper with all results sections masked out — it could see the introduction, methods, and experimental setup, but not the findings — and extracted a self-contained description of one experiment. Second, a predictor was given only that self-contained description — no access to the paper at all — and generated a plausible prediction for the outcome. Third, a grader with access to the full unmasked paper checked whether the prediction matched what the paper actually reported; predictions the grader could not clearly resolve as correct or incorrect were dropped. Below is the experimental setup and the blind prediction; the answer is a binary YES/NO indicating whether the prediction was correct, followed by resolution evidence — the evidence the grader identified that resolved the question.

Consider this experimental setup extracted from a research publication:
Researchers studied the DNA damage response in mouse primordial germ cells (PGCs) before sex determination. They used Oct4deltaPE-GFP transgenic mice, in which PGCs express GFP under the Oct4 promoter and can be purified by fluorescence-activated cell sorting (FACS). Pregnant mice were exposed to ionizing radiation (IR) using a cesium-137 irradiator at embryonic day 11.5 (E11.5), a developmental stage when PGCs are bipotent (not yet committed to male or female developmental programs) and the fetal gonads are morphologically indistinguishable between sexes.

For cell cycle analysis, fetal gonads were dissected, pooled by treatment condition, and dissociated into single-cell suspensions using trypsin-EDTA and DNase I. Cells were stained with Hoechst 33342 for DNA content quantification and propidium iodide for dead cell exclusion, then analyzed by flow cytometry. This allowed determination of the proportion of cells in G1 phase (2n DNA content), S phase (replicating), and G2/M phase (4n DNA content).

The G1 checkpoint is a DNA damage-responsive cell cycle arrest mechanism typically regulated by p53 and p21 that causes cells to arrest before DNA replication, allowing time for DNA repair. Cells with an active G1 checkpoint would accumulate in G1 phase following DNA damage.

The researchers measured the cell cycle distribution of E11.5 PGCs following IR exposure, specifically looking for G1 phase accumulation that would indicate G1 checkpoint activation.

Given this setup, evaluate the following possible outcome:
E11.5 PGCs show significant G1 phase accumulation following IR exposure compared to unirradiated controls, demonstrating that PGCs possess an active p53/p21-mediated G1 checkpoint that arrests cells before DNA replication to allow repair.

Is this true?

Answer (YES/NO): NO